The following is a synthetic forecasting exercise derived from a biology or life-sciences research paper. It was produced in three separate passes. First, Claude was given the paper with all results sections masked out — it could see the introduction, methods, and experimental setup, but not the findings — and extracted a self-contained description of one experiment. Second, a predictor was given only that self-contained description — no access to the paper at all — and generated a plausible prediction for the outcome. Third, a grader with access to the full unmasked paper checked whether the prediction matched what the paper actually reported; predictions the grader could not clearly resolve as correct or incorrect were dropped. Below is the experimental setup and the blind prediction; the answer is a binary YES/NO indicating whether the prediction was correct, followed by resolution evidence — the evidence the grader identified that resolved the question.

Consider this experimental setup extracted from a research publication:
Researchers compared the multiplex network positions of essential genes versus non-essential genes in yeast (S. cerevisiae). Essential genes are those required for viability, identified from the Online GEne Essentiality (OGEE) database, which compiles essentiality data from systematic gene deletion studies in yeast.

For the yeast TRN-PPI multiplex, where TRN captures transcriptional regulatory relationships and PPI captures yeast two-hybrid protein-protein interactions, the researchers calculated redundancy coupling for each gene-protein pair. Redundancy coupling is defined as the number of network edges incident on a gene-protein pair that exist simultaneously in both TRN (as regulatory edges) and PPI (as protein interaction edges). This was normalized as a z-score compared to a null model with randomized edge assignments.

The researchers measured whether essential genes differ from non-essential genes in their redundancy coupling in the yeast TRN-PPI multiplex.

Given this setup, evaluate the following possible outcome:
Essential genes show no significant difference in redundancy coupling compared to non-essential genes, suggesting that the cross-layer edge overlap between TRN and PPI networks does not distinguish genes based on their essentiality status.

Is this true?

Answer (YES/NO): YES